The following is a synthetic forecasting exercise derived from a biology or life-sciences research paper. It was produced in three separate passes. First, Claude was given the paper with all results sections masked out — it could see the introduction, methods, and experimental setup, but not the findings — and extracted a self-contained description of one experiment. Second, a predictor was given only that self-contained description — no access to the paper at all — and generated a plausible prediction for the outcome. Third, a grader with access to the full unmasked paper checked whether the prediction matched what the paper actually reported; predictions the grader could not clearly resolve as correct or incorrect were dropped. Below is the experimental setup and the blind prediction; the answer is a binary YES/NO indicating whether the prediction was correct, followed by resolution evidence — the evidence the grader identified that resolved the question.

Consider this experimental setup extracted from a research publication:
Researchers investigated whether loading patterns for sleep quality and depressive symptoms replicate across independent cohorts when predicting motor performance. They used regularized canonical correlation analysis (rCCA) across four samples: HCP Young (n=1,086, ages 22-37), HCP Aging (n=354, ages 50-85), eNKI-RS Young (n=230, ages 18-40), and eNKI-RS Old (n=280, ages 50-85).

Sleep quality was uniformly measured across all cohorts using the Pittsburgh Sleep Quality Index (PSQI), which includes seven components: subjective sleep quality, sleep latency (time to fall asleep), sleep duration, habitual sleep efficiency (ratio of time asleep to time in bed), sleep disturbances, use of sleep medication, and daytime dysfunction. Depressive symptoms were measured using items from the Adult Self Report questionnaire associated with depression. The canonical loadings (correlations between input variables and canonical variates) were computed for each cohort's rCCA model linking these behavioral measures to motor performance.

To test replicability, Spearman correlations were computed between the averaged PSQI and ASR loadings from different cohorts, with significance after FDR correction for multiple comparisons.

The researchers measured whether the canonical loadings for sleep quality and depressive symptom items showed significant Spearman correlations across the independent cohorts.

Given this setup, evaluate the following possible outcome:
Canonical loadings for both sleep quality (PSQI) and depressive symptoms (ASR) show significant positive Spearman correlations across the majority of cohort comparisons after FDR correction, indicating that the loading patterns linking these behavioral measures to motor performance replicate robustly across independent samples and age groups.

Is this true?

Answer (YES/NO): NO